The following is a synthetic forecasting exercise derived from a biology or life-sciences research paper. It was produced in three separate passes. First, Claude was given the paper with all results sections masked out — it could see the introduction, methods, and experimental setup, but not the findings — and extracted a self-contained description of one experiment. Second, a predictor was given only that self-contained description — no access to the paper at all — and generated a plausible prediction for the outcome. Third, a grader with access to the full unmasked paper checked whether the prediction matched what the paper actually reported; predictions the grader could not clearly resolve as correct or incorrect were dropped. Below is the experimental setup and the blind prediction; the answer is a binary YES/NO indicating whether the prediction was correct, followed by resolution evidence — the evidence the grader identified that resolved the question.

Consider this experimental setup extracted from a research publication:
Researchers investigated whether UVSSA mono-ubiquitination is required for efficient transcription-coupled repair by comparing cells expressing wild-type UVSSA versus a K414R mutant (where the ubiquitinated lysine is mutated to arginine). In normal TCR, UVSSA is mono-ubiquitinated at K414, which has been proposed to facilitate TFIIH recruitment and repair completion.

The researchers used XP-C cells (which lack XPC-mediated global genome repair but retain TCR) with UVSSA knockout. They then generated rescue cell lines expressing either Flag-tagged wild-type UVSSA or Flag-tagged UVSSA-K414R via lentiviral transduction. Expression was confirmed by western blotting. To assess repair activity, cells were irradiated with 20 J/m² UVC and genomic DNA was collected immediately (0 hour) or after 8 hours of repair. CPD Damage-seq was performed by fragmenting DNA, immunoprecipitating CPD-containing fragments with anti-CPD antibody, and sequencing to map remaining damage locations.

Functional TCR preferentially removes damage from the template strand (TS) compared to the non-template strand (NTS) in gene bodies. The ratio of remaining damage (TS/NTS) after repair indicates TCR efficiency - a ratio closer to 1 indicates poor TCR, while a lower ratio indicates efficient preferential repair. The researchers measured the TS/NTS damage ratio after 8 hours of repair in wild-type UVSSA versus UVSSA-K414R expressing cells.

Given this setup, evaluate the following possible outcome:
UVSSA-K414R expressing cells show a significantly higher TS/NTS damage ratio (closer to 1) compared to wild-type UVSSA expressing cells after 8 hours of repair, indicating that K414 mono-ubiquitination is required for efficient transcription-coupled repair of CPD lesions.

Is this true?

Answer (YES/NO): YES